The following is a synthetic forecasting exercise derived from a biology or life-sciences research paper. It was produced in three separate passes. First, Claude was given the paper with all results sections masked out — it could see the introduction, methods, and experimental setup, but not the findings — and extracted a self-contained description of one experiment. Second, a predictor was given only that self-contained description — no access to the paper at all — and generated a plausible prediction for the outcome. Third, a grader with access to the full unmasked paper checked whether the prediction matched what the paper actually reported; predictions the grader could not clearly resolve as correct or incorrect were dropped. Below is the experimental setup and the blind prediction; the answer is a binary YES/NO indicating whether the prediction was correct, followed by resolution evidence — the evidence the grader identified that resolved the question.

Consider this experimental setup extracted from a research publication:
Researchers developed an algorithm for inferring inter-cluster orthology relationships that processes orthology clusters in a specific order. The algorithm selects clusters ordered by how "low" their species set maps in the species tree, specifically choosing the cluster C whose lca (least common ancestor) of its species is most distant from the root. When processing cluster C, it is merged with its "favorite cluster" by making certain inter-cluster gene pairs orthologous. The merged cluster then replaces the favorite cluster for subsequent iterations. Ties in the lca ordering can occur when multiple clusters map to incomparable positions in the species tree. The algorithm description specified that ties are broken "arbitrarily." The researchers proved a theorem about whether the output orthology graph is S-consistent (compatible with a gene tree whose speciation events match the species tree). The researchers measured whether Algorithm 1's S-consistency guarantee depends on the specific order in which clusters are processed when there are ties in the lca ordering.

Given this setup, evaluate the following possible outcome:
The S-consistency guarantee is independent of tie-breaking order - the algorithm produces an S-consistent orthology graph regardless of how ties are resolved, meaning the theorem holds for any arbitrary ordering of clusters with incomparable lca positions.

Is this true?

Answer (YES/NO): YES